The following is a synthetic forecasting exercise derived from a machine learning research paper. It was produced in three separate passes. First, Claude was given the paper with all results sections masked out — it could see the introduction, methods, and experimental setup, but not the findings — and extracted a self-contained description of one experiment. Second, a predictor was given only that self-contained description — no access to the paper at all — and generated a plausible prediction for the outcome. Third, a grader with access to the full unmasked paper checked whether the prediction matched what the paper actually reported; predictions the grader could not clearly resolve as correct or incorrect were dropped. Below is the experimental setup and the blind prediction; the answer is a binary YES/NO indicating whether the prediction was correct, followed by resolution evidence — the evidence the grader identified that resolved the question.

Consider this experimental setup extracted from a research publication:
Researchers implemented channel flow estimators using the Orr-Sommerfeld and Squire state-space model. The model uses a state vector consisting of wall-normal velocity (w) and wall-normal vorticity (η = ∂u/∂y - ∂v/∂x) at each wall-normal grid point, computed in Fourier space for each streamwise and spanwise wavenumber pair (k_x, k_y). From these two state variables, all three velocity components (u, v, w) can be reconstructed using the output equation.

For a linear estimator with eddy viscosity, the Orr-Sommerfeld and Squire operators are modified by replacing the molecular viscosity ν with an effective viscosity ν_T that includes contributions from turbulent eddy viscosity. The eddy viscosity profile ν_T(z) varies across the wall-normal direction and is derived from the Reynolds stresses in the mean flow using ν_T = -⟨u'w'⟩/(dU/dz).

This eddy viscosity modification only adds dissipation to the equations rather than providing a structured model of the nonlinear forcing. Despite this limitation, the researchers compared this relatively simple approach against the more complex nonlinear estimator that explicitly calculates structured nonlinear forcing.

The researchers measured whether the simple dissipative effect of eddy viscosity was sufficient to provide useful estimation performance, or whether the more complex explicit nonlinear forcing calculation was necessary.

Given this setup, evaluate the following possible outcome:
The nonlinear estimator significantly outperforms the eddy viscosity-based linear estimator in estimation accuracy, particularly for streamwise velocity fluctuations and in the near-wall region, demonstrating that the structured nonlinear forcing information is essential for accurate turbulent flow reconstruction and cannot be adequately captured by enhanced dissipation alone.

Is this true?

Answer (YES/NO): NO